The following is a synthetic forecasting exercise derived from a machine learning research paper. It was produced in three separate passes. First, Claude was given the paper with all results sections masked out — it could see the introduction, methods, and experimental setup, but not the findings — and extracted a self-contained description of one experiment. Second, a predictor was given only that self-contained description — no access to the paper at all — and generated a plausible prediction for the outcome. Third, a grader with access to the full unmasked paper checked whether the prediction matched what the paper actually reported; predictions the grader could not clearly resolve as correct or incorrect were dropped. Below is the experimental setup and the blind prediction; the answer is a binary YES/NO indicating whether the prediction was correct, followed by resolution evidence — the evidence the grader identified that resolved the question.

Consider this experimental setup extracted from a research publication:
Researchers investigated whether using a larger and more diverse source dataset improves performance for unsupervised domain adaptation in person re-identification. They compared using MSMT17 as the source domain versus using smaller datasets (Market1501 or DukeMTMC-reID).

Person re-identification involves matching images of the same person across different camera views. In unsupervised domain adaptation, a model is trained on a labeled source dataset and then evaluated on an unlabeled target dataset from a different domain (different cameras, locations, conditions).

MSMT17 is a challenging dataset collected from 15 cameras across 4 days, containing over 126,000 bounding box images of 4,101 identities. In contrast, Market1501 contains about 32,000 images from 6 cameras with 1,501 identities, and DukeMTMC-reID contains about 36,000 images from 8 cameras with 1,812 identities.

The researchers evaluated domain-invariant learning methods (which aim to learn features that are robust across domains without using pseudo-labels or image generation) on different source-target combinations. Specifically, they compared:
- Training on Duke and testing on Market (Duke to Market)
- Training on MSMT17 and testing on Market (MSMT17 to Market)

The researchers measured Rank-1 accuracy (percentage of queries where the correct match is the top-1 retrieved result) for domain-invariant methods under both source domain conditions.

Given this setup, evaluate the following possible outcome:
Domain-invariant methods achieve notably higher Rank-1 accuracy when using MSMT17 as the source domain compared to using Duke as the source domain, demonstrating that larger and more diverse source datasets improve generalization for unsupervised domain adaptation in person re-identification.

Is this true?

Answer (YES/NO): YES